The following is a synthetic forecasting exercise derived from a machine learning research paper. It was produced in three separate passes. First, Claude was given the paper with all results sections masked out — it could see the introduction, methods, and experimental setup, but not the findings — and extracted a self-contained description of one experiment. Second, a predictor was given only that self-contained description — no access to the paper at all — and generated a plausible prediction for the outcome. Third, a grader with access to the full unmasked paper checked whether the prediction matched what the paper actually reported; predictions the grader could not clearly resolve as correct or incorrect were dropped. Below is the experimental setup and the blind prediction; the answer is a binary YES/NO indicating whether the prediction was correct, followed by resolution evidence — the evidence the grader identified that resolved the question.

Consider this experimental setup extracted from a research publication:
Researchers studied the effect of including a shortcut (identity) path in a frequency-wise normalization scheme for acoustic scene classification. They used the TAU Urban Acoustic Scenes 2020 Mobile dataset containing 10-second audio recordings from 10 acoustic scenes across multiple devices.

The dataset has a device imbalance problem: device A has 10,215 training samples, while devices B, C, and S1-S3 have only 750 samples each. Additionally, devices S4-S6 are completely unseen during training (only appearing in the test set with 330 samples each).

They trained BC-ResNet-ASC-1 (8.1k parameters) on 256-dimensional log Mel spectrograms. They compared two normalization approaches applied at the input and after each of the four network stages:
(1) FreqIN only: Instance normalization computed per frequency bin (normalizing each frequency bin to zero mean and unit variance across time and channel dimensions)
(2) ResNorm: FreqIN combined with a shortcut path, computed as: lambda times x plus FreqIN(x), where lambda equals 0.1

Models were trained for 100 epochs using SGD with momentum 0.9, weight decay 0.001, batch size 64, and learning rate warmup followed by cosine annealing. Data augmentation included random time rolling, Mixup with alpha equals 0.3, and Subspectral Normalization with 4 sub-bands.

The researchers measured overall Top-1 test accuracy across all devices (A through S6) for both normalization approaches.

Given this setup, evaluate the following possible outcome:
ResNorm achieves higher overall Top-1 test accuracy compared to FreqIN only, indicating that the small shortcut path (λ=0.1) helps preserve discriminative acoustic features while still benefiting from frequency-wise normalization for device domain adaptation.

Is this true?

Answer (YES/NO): YES